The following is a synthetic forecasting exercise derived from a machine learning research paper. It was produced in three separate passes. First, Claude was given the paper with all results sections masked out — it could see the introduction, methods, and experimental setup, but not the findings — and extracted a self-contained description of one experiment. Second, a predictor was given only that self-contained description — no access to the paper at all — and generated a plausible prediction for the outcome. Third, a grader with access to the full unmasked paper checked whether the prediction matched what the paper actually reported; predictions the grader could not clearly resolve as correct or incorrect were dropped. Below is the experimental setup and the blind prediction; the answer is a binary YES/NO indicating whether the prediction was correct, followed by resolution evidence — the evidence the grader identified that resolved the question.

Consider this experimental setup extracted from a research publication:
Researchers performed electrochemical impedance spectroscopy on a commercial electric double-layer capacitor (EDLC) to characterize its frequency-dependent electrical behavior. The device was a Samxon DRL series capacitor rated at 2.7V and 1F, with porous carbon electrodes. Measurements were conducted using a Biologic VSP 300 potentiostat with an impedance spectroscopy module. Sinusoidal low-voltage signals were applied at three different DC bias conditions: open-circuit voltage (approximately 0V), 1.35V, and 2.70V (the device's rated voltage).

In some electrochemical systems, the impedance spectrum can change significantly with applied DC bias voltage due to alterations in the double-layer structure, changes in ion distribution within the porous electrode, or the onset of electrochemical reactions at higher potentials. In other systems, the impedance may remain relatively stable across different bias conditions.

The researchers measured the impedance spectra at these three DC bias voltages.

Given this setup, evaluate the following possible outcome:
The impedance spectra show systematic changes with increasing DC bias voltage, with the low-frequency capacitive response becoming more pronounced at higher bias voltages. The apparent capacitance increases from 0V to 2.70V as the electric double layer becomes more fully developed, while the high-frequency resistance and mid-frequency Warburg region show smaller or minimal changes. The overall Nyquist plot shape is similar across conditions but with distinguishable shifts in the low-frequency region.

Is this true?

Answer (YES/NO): NO